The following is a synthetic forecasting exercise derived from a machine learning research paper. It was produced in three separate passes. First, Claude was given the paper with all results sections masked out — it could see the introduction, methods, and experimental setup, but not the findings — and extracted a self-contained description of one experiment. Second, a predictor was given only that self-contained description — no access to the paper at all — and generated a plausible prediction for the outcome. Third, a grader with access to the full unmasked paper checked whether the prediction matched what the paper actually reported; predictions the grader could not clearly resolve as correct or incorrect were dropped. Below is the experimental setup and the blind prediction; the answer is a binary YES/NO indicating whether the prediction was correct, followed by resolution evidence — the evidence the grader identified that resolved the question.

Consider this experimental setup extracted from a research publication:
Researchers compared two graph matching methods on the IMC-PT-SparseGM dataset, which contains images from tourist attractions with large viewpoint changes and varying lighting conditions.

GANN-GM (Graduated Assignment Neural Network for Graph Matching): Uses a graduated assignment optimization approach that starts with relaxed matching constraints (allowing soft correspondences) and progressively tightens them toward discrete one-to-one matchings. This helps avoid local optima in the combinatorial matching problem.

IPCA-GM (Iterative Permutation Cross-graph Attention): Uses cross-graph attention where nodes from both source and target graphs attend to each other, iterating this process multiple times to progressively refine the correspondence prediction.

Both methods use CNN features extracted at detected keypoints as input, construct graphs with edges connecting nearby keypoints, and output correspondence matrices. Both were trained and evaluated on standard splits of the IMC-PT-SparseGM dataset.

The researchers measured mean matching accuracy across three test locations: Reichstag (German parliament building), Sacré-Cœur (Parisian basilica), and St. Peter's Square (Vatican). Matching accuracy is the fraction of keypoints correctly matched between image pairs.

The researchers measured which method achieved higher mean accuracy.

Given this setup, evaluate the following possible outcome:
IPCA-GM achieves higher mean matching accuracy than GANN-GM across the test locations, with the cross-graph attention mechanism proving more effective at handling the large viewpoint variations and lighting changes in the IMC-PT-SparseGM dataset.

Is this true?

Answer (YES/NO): NO